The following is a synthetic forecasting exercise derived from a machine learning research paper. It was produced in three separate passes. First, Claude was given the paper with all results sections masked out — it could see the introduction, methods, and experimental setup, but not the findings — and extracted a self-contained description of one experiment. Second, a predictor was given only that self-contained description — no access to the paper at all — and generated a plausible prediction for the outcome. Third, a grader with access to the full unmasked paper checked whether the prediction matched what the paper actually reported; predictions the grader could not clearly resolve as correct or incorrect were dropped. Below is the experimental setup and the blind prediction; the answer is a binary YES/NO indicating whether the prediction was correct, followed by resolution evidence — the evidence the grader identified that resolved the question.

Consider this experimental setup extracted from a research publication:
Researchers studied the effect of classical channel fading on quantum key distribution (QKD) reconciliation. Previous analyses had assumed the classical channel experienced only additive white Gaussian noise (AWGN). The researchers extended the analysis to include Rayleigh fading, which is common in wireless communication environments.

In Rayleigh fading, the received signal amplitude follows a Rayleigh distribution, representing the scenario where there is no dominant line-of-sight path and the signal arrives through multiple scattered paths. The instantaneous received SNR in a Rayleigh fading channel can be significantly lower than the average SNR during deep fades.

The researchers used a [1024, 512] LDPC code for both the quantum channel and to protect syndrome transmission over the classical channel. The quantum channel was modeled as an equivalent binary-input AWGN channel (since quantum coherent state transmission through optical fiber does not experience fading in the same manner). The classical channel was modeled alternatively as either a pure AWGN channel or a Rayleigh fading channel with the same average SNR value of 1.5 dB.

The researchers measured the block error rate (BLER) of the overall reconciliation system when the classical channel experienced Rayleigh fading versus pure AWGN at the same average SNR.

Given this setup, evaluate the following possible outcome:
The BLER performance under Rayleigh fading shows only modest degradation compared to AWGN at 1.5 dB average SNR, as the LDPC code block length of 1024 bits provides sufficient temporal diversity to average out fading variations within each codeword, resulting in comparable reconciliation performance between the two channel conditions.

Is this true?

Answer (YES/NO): NO